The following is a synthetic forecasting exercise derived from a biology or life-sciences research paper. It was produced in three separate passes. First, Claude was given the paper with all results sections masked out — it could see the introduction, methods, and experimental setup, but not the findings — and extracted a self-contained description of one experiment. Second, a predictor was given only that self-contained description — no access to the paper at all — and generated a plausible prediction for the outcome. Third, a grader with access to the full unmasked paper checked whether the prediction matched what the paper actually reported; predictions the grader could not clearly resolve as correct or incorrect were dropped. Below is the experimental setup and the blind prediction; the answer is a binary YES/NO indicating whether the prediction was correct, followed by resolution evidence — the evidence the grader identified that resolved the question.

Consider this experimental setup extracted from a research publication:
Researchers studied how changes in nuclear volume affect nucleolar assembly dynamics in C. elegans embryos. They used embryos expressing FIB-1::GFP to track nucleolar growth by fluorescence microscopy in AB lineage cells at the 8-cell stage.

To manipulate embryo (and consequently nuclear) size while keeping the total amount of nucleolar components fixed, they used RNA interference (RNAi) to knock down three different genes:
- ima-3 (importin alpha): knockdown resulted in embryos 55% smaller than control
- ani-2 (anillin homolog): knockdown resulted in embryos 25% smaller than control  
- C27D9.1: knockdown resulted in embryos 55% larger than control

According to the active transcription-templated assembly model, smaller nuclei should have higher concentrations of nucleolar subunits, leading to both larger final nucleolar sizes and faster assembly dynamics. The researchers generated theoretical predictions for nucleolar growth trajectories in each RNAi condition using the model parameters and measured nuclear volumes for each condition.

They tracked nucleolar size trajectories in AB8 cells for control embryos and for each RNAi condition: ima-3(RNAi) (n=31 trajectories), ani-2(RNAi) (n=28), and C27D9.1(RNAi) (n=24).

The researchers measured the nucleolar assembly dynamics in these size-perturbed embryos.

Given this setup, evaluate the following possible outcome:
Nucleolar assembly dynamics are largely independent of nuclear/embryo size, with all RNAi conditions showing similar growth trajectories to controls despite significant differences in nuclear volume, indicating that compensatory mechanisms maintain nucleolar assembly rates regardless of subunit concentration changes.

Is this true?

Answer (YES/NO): NO